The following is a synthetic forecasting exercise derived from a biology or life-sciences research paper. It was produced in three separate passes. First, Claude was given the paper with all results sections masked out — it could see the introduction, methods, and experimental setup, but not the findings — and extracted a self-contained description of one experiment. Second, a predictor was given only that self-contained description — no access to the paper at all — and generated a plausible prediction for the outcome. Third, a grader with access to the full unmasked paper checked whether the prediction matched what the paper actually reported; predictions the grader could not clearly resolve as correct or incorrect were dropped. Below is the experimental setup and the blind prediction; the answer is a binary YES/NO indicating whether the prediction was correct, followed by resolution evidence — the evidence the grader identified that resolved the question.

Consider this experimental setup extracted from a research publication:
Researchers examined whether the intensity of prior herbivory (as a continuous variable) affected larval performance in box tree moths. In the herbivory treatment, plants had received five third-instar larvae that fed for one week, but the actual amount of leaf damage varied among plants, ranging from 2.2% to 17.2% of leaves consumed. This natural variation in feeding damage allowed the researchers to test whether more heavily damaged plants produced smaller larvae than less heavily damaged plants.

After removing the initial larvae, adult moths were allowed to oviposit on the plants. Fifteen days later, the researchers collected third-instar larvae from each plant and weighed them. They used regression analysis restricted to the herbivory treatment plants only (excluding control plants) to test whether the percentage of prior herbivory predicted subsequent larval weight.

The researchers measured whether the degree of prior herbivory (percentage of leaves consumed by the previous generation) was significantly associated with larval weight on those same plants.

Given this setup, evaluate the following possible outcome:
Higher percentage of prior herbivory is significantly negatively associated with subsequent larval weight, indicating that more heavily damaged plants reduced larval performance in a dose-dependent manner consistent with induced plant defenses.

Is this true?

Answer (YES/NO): NO